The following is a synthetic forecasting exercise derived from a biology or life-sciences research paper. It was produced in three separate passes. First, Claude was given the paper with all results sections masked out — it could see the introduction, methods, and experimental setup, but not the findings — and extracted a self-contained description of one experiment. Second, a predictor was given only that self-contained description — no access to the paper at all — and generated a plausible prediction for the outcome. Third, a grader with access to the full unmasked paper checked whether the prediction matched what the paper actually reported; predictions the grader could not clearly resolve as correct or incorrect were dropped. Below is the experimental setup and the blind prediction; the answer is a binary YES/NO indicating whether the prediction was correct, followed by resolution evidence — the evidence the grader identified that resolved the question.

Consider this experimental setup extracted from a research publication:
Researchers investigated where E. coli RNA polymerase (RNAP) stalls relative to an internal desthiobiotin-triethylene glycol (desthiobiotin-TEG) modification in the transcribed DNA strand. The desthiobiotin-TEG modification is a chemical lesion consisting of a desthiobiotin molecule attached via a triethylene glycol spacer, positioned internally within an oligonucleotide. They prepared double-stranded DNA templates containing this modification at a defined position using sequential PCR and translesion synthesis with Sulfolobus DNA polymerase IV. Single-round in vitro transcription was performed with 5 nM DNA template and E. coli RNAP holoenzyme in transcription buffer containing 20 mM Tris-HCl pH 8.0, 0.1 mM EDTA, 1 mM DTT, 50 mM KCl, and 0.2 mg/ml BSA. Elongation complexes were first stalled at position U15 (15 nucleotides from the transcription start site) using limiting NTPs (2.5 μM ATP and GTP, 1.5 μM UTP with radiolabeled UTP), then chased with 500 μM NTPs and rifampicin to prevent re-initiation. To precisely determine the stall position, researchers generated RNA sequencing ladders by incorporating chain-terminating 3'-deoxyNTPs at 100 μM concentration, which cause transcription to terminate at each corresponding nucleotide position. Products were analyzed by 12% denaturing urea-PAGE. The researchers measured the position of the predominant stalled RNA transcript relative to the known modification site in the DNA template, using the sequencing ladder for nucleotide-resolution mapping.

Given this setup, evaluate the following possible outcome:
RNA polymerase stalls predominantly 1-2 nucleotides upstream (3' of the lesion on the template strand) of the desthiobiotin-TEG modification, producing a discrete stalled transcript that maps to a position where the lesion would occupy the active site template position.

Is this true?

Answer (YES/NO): YES